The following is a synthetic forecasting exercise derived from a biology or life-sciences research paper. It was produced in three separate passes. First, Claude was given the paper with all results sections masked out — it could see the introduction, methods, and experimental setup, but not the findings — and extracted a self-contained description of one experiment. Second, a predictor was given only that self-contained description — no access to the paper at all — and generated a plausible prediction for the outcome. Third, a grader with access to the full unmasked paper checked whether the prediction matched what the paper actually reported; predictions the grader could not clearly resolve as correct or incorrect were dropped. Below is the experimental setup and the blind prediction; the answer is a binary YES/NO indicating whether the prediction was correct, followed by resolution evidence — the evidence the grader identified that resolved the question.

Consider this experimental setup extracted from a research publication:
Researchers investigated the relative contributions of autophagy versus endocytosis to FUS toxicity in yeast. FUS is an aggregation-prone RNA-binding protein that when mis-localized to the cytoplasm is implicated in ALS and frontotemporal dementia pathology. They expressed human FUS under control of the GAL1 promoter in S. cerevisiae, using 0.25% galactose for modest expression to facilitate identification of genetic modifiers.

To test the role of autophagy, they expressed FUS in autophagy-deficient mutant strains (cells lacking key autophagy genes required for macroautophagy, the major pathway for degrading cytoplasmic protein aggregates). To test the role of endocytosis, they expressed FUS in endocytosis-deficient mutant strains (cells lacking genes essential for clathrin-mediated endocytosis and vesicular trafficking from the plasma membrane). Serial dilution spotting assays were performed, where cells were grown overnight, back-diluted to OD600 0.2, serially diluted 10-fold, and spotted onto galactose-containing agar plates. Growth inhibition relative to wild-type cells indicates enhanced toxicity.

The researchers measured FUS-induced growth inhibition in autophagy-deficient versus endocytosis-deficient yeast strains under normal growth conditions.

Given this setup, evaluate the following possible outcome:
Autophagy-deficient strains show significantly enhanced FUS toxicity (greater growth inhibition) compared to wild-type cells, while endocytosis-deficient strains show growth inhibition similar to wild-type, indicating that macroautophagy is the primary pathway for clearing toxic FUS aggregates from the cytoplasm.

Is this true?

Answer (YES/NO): NO